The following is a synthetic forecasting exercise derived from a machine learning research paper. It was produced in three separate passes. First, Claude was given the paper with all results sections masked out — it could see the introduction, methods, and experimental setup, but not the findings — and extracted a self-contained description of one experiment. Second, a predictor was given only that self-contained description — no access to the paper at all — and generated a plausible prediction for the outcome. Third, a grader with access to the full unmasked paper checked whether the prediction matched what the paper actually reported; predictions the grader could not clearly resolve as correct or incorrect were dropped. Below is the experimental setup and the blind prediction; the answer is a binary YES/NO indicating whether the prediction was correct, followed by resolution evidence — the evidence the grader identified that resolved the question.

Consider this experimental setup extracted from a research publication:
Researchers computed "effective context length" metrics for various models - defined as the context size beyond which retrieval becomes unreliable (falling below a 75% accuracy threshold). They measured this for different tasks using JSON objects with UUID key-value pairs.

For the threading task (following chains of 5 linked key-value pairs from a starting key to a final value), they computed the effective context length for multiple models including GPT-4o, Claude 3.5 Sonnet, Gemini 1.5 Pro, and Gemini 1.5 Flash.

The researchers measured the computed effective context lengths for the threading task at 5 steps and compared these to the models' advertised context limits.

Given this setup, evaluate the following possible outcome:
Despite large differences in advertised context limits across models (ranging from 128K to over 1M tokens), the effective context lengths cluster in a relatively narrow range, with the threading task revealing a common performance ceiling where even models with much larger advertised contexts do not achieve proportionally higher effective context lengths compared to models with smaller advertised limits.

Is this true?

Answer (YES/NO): YES